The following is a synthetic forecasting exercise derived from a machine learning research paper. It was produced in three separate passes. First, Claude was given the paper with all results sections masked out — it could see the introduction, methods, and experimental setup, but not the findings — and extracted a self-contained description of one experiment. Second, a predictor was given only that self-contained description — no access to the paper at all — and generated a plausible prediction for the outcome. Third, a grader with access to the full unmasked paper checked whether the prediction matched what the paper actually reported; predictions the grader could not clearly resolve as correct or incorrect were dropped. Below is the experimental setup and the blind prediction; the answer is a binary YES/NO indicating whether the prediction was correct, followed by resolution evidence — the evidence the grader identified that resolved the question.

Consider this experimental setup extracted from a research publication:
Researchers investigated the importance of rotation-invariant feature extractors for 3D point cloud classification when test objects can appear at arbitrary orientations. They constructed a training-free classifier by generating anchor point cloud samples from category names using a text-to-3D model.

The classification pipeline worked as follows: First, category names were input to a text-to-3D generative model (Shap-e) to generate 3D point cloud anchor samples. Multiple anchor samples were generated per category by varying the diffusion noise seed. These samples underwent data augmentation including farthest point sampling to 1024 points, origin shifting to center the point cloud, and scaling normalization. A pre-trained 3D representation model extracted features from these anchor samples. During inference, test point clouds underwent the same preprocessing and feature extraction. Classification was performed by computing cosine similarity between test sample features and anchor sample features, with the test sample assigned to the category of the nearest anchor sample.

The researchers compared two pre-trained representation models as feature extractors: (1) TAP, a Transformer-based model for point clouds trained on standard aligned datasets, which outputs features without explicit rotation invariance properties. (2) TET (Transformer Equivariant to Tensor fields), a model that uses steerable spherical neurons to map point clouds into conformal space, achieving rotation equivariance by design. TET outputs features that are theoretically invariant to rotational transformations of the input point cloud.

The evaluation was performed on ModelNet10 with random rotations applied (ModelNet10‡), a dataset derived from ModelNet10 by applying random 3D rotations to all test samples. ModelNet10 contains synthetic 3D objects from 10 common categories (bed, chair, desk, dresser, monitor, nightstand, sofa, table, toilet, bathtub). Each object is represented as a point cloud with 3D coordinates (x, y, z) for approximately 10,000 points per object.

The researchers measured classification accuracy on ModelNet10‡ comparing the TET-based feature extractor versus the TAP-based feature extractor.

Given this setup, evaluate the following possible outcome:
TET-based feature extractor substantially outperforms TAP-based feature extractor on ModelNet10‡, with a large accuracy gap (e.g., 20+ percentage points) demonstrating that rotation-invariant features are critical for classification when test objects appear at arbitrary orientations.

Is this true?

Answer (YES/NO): YES